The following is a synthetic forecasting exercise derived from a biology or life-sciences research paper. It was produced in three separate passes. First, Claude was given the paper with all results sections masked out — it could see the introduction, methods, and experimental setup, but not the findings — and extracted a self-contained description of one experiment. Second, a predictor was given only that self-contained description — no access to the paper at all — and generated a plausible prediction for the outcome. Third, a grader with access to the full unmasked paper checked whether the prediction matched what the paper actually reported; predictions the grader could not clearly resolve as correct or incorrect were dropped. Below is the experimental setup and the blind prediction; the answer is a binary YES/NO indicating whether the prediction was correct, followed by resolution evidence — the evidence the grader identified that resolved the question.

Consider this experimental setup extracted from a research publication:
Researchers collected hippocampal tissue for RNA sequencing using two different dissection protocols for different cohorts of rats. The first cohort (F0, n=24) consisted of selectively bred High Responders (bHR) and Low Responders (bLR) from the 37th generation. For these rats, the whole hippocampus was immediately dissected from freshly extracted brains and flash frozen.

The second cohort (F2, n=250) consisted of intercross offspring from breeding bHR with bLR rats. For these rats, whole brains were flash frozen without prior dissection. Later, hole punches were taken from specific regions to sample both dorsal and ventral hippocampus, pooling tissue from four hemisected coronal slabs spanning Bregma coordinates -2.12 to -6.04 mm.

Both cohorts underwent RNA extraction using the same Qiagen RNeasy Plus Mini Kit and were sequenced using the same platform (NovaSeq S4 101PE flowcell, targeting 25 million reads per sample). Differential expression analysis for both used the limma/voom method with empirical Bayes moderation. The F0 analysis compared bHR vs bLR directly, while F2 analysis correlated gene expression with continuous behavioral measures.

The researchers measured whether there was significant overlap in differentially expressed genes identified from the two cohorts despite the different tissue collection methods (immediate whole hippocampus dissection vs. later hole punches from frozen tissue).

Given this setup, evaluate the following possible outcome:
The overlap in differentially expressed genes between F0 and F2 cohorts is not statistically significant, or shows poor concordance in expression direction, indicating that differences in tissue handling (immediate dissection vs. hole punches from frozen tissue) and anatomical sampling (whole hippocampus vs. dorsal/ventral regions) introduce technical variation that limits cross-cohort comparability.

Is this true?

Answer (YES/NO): NO